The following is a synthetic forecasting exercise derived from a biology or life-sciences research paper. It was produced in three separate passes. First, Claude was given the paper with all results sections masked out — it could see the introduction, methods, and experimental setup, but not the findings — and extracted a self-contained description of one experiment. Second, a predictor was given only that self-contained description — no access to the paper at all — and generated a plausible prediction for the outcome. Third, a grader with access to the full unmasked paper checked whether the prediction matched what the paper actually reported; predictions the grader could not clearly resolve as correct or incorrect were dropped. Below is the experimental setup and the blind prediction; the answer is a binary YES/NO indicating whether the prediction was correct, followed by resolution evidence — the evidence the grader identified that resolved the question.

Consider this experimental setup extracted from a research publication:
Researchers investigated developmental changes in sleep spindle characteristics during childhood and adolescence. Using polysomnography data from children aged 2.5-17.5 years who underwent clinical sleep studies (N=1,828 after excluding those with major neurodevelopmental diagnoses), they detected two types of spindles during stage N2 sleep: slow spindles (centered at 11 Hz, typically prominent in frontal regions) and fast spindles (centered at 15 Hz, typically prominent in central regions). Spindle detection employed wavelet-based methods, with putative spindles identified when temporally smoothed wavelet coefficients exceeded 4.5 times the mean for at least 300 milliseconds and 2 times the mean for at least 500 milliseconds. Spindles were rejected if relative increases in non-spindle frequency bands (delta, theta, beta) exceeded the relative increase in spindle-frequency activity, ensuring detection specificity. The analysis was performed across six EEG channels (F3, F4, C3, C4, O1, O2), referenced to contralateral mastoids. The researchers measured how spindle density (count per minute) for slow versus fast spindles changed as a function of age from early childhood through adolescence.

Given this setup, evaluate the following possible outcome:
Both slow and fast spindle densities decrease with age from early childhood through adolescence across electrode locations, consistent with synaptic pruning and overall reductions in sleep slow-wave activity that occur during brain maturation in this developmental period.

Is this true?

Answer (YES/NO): NO